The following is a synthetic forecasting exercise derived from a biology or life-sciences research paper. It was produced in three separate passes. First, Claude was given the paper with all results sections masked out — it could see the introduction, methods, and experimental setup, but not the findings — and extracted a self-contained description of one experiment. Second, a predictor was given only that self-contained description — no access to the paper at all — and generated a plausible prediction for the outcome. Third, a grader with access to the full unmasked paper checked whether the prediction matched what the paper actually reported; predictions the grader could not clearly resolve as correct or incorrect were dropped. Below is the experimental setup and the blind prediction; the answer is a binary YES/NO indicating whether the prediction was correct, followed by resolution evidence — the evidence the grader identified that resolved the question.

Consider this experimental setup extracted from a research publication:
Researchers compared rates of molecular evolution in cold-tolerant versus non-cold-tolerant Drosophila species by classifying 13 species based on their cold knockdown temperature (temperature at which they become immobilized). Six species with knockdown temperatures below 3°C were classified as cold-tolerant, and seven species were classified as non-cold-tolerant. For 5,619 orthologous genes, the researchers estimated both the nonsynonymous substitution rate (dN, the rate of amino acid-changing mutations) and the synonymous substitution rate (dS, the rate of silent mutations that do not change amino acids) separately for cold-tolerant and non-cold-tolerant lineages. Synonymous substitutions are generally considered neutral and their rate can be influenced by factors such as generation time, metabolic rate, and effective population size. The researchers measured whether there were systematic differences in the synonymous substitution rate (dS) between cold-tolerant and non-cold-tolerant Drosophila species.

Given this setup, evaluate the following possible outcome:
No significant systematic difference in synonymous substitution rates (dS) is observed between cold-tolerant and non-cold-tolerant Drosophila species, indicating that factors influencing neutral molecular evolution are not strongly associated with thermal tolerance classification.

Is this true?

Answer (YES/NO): NO